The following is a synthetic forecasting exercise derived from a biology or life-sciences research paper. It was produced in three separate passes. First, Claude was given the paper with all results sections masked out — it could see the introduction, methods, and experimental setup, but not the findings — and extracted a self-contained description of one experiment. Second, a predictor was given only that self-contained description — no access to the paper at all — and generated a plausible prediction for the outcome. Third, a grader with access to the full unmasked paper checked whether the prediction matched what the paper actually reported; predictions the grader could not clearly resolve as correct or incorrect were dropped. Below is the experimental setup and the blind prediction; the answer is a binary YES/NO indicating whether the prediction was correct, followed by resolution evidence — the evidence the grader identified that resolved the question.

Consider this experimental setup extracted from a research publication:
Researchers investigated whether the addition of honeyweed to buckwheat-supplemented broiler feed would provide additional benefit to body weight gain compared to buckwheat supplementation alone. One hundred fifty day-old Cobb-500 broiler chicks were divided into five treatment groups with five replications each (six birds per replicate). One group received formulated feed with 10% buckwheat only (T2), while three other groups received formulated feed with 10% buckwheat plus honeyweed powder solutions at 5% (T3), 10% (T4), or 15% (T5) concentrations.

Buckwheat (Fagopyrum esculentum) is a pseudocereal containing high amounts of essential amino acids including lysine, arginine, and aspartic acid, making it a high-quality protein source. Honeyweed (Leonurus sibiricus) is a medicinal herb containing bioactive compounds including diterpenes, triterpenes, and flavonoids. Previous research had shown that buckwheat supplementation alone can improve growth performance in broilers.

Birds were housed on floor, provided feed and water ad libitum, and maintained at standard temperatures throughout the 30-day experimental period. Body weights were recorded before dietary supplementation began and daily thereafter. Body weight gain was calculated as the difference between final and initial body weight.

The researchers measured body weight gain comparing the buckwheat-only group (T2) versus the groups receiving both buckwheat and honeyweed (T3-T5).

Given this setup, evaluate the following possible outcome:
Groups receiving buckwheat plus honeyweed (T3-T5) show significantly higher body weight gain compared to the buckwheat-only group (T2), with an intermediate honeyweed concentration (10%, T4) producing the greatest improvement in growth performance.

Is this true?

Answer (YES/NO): NO